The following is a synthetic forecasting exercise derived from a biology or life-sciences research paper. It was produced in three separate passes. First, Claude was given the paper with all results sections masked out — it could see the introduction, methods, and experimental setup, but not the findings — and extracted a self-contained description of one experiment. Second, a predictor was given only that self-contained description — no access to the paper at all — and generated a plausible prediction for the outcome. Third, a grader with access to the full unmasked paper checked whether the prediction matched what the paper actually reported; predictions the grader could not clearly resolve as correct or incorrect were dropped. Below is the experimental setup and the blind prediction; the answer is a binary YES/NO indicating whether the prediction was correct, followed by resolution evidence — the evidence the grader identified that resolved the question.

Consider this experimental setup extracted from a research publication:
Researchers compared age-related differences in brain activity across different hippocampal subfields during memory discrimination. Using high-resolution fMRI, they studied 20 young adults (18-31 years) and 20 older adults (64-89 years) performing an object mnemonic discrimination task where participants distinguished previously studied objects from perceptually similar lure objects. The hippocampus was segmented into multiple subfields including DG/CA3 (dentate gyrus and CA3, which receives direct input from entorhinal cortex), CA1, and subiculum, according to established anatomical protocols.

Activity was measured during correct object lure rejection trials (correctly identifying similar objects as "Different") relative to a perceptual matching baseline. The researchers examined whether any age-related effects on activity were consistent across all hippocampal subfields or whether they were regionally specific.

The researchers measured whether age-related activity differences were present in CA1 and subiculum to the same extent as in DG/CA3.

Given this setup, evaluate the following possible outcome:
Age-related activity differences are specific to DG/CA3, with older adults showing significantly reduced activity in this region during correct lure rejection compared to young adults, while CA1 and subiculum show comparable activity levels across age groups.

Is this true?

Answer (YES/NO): NO